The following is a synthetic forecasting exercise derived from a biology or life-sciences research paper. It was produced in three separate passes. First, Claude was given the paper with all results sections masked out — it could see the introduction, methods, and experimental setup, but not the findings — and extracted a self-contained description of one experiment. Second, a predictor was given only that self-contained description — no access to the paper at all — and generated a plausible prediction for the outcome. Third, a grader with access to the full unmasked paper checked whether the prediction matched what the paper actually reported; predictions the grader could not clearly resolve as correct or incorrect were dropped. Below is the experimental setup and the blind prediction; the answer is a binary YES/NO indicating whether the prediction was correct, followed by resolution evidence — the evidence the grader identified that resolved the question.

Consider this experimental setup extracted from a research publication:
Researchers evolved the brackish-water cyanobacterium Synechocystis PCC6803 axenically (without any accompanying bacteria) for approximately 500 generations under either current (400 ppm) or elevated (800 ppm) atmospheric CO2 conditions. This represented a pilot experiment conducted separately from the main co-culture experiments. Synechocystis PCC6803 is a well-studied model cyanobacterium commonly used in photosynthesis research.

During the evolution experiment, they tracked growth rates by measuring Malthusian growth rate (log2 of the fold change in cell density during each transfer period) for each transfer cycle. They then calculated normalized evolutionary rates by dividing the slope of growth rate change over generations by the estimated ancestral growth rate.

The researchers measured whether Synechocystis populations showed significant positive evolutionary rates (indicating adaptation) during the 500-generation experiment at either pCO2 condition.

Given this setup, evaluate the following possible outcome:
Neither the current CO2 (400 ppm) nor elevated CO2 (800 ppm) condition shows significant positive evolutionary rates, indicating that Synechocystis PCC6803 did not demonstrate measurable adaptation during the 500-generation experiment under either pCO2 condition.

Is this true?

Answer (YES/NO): NO